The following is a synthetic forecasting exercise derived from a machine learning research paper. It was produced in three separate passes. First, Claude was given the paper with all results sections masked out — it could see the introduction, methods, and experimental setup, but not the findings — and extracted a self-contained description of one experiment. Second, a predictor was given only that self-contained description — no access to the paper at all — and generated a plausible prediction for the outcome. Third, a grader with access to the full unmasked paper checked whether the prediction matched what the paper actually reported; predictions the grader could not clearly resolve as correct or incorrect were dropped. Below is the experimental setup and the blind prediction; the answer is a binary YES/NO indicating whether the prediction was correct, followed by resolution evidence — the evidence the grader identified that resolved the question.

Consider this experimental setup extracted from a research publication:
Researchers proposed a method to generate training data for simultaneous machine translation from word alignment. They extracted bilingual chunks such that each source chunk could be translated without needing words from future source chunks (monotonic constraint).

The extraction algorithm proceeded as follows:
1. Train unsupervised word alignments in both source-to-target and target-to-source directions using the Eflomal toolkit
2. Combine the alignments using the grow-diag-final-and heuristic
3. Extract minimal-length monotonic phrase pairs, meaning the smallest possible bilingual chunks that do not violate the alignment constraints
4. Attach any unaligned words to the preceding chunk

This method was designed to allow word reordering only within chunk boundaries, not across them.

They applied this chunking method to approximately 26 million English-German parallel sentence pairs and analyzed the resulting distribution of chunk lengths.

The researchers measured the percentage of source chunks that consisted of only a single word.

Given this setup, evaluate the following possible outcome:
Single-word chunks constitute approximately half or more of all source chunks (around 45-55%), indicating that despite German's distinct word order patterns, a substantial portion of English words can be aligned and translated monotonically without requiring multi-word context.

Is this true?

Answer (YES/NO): NO